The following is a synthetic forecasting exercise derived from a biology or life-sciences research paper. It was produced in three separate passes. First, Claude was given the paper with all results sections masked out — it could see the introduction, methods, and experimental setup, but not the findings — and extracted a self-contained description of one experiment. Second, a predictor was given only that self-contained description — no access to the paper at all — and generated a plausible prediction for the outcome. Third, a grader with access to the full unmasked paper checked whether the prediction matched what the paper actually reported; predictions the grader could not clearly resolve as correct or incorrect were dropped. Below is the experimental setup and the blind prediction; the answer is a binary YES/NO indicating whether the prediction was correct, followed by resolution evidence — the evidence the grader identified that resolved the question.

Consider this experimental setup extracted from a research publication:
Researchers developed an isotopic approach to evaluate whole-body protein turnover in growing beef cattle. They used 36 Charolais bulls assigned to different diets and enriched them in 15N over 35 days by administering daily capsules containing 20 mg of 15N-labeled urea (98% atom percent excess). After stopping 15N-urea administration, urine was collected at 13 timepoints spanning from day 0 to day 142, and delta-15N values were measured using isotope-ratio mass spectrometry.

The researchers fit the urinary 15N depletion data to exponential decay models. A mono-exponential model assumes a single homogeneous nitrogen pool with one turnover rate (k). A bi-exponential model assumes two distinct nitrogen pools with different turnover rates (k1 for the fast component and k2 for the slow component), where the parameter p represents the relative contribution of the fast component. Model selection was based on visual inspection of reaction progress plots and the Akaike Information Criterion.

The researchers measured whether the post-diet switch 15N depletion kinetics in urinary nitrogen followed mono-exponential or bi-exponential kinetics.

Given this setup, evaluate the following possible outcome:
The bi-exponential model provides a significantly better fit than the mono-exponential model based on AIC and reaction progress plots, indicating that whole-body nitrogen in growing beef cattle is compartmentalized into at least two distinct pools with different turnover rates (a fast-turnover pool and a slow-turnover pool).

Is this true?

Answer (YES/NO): YES